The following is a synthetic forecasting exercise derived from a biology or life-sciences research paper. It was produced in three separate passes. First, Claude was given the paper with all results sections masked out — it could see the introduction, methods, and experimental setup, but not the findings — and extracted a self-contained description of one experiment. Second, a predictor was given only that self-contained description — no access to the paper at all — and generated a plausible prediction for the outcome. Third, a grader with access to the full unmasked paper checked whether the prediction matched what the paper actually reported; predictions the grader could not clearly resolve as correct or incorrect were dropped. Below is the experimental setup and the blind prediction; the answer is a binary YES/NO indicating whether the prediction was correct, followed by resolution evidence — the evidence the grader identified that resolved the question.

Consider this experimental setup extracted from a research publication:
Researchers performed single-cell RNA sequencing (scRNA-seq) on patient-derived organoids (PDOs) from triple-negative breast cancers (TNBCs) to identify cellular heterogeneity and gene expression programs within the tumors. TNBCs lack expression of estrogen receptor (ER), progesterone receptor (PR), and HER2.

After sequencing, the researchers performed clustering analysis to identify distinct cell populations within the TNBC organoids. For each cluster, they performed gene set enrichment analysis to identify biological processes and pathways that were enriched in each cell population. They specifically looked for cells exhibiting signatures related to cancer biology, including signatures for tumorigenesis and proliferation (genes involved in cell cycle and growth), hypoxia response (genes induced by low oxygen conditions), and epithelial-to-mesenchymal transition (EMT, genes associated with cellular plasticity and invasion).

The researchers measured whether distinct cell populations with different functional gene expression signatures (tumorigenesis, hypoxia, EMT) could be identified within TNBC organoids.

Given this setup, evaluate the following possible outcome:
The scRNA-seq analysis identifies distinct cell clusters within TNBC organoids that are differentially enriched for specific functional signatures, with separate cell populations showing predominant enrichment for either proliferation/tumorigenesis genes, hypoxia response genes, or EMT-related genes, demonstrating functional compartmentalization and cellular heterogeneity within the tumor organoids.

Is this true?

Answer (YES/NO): YES